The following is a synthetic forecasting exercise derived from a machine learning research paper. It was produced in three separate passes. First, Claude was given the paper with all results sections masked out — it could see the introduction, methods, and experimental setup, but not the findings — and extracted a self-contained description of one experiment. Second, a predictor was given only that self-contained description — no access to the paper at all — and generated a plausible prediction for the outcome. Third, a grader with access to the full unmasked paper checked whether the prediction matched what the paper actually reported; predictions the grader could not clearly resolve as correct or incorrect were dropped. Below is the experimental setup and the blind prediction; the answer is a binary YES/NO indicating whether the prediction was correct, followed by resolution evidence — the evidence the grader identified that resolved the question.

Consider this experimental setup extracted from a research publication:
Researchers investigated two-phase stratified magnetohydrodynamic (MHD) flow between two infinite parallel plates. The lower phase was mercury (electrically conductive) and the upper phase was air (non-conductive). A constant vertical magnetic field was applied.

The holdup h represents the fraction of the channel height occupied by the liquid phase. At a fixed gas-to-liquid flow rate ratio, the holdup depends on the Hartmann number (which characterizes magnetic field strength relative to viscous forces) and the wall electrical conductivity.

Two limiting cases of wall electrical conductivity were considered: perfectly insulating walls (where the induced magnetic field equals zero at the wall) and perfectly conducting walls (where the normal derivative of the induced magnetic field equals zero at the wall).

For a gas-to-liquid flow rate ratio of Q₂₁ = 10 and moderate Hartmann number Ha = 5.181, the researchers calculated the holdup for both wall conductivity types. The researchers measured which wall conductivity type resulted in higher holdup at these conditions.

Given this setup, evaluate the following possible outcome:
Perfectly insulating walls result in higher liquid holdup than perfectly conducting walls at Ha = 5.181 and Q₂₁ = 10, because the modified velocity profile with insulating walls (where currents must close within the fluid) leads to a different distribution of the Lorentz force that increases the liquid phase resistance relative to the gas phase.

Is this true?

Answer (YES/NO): NO